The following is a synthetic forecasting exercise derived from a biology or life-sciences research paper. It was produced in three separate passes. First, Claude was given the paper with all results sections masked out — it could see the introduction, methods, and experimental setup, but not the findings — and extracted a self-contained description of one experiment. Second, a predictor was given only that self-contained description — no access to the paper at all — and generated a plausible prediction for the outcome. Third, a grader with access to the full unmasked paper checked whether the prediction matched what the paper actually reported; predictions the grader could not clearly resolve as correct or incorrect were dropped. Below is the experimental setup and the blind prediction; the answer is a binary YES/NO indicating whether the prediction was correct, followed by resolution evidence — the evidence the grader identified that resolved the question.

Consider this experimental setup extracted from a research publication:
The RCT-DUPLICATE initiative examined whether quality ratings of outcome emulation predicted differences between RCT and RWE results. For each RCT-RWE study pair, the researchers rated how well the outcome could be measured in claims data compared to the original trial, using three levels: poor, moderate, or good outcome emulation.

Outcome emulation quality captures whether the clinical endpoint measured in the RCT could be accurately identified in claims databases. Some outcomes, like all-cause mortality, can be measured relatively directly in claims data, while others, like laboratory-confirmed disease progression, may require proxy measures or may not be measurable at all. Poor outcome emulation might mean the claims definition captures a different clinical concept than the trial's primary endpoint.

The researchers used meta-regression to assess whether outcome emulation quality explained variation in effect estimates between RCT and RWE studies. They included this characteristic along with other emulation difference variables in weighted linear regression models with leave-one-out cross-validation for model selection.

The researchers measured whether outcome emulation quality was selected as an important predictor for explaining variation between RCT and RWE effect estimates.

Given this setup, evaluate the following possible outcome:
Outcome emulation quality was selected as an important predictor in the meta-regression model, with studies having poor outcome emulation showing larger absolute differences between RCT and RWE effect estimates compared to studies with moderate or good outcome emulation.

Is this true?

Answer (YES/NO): NO